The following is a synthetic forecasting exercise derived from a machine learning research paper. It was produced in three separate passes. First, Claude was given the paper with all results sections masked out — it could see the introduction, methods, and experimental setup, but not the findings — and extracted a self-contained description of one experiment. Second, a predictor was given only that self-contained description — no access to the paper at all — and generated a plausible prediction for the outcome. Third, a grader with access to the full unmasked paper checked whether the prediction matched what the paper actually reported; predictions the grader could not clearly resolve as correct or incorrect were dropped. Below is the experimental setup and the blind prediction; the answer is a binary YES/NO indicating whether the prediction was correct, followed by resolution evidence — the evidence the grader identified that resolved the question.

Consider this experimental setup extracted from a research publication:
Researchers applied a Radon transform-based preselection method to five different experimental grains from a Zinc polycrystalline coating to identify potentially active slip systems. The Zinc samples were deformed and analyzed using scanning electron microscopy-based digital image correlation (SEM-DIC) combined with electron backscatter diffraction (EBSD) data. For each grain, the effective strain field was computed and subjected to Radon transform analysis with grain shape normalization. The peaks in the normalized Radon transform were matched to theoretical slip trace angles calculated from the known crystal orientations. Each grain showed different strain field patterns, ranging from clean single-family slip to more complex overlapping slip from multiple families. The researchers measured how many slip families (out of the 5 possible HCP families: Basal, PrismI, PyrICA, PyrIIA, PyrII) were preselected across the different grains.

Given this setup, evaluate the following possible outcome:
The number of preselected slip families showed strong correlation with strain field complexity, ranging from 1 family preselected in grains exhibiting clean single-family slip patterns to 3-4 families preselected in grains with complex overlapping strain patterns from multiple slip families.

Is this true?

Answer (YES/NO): YES